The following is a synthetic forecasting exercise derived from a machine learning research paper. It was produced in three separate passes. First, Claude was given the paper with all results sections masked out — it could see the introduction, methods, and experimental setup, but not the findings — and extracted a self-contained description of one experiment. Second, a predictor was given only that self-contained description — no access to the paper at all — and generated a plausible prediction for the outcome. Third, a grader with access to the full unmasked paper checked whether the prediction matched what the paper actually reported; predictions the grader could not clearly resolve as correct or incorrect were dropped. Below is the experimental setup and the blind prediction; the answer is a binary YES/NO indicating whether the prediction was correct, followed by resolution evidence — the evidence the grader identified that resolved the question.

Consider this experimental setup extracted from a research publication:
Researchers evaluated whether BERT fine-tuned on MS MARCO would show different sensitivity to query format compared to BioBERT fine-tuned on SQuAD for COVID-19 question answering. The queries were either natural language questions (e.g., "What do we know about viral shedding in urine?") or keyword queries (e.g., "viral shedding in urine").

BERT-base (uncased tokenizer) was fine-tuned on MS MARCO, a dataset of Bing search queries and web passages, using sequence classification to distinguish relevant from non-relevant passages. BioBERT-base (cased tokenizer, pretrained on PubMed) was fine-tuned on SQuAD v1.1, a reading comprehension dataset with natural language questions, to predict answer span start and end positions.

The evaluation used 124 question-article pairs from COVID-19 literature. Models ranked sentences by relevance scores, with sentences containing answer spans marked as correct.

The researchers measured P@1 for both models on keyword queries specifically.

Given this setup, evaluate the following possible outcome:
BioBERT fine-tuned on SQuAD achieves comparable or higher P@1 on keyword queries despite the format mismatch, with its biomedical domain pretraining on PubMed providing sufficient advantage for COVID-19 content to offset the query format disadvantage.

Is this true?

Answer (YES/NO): NO